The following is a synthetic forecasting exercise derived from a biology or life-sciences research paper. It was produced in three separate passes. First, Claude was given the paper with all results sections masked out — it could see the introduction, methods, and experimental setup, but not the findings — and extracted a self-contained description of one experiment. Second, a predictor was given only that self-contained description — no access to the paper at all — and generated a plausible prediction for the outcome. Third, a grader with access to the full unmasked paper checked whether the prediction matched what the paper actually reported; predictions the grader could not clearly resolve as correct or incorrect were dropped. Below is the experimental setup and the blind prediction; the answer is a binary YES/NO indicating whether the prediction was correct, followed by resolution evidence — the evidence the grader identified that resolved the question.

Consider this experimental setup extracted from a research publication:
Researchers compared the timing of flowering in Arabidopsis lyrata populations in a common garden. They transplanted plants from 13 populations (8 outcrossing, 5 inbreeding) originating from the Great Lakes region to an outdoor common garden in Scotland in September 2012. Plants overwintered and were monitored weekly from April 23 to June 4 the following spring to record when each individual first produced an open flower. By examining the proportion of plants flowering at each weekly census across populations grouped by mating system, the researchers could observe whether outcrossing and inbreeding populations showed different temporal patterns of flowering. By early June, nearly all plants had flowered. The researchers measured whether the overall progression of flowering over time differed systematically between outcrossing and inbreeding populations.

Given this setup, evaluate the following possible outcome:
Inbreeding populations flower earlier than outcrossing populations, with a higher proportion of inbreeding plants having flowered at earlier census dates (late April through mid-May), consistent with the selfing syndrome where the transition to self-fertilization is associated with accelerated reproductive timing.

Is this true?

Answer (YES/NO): NO